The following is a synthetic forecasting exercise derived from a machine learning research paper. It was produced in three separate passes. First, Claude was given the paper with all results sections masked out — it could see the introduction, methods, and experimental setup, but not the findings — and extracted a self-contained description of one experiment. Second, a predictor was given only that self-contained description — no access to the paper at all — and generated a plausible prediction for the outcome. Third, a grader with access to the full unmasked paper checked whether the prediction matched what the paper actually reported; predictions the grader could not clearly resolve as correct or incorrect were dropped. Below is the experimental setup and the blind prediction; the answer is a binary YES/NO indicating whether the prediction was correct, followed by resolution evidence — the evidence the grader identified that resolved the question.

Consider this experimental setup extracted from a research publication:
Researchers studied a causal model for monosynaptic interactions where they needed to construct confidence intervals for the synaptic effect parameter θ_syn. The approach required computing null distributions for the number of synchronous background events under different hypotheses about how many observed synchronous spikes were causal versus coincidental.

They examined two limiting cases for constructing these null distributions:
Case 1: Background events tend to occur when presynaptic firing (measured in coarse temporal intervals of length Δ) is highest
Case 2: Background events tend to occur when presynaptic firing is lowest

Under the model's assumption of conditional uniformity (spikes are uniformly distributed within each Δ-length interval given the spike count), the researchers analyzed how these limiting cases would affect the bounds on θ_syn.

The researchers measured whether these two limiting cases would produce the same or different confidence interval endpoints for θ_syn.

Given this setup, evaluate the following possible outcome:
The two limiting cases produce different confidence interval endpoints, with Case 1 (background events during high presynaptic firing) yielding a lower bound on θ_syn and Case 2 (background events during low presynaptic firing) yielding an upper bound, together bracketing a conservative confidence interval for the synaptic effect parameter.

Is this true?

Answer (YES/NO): YES